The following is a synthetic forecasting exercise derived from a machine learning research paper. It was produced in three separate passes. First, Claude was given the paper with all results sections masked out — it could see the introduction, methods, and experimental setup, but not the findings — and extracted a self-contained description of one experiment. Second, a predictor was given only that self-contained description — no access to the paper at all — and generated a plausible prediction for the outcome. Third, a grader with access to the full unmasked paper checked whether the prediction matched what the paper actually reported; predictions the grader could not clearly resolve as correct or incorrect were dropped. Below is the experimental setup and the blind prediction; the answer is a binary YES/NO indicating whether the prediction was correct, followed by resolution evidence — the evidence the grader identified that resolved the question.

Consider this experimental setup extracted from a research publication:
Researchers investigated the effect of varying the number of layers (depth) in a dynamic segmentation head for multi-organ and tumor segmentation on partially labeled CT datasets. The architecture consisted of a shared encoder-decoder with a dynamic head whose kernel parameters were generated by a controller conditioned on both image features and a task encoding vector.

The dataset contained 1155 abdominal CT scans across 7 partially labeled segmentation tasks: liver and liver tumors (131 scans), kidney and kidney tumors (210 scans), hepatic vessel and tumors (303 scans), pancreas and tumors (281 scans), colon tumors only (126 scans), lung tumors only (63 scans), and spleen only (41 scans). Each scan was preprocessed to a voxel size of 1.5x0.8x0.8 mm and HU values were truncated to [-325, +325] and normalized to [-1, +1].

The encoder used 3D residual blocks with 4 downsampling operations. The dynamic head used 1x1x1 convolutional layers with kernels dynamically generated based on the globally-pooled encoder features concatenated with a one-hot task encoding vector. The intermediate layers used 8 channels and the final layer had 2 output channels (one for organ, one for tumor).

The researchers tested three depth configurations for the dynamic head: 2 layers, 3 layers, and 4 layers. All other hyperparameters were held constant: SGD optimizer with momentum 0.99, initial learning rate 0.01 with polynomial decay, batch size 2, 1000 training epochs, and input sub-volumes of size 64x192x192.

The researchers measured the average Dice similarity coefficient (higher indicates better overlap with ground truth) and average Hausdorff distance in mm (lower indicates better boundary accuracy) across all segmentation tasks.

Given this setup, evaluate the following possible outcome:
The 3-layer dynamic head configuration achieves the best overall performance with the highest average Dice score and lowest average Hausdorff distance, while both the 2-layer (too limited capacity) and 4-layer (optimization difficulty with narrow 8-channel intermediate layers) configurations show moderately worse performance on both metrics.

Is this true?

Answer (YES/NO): NO